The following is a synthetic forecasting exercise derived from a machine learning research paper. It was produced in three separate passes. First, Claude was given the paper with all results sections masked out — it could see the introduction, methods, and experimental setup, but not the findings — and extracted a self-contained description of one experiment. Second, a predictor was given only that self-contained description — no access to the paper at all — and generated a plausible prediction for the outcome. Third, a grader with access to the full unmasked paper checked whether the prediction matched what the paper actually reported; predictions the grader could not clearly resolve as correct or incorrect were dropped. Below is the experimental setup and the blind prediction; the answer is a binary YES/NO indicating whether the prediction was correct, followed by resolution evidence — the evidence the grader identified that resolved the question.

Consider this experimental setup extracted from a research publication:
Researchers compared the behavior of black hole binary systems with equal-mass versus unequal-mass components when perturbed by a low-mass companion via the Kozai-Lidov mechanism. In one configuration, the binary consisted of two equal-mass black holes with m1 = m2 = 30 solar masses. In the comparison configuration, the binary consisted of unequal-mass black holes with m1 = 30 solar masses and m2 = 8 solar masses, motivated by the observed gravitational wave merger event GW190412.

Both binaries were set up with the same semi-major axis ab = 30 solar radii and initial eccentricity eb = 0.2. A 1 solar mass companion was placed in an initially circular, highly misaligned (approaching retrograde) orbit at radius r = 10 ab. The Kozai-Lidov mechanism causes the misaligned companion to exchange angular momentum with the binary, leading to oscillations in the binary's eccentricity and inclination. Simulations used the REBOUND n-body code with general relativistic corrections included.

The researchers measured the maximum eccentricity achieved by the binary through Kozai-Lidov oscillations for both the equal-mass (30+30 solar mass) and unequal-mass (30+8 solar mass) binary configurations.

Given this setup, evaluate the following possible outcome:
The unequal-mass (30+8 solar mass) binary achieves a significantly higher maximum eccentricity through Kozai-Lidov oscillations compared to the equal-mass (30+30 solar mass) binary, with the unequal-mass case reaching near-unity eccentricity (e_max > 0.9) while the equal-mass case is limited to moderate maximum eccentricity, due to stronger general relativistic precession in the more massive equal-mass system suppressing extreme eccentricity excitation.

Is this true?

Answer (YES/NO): NO